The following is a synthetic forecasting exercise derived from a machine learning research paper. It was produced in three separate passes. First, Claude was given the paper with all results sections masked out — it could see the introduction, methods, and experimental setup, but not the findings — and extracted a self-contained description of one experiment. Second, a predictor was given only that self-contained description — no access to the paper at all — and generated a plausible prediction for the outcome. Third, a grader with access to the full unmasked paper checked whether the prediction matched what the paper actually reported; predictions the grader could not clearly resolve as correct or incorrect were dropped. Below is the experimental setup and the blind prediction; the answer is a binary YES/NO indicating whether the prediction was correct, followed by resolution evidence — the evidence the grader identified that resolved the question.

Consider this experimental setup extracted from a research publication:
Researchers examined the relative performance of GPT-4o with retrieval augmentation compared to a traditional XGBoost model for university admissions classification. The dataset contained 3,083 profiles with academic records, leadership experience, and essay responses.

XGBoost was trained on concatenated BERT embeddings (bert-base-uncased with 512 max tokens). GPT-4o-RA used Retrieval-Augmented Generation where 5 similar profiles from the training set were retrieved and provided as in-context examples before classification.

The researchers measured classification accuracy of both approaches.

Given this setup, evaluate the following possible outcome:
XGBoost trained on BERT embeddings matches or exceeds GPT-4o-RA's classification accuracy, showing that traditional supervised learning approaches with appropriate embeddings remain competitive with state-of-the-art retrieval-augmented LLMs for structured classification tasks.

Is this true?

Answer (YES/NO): YES